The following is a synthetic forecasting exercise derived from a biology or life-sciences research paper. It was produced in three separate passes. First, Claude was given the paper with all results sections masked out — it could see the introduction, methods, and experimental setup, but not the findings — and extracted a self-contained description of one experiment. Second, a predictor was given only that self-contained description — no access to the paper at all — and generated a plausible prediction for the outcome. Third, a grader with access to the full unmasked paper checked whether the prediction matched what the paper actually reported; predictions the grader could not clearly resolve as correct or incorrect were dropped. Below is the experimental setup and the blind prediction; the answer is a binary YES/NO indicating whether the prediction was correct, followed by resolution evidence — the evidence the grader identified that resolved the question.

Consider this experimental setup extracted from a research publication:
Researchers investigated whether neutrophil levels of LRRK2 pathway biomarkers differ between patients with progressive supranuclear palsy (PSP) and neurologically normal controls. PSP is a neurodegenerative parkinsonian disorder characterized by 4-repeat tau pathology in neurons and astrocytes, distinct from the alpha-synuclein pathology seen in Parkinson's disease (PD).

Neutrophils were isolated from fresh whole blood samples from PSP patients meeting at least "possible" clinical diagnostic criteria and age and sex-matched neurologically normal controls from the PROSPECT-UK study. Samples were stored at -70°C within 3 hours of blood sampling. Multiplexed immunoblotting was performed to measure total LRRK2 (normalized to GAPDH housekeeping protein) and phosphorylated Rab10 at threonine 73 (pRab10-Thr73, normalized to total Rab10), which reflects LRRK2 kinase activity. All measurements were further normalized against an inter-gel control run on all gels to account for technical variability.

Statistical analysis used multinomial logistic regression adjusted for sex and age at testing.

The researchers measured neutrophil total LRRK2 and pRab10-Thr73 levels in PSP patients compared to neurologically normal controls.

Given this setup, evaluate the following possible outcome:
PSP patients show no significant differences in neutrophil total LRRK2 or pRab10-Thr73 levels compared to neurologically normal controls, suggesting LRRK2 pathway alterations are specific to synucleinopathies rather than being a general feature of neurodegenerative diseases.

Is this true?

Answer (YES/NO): NO